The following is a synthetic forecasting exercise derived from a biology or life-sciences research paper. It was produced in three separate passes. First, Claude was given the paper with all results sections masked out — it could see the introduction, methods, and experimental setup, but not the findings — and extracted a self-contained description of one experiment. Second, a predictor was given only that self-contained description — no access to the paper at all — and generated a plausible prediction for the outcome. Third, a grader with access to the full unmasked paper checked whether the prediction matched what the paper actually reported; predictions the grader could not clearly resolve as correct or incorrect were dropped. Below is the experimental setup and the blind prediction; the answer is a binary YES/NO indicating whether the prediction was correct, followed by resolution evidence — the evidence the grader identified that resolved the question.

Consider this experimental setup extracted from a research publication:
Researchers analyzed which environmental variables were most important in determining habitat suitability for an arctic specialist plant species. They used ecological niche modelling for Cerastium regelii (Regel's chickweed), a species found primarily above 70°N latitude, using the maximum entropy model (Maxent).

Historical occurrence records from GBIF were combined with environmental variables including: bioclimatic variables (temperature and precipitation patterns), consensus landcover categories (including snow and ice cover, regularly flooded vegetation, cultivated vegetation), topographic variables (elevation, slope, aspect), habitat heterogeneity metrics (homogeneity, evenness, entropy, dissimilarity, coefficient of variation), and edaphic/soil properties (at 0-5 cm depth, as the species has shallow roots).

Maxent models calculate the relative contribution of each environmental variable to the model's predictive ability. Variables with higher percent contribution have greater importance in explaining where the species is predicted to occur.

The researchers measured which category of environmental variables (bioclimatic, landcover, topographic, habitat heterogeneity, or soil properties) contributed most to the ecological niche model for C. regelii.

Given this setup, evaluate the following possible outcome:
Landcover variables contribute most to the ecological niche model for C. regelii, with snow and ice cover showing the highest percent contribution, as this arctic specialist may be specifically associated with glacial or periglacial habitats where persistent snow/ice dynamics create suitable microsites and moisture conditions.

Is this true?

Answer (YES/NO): NO